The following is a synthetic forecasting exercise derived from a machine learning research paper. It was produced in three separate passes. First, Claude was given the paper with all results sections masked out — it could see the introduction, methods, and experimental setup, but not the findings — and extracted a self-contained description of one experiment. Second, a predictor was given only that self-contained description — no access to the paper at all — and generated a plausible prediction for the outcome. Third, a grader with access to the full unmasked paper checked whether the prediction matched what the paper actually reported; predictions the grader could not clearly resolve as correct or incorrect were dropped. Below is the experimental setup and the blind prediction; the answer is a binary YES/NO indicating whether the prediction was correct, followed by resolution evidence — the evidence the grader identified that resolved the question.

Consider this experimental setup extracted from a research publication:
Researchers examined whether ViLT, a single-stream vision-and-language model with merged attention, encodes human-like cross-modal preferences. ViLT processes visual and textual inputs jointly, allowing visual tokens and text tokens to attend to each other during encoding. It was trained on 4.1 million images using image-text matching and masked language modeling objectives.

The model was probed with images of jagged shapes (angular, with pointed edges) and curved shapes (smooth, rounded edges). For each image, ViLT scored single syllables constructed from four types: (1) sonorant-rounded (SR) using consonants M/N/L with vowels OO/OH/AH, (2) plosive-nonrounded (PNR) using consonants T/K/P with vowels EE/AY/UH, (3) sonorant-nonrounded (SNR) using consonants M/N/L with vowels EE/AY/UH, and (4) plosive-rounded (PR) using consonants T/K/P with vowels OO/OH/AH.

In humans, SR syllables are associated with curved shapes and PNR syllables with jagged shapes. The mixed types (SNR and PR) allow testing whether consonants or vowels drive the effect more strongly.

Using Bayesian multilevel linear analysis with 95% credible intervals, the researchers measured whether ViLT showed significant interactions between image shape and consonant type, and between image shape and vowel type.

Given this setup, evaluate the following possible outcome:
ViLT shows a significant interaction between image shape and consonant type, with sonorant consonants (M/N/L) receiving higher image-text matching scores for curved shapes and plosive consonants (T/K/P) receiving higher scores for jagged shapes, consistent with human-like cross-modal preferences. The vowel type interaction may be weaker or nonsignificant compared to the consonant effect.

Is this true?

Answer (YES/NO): NO